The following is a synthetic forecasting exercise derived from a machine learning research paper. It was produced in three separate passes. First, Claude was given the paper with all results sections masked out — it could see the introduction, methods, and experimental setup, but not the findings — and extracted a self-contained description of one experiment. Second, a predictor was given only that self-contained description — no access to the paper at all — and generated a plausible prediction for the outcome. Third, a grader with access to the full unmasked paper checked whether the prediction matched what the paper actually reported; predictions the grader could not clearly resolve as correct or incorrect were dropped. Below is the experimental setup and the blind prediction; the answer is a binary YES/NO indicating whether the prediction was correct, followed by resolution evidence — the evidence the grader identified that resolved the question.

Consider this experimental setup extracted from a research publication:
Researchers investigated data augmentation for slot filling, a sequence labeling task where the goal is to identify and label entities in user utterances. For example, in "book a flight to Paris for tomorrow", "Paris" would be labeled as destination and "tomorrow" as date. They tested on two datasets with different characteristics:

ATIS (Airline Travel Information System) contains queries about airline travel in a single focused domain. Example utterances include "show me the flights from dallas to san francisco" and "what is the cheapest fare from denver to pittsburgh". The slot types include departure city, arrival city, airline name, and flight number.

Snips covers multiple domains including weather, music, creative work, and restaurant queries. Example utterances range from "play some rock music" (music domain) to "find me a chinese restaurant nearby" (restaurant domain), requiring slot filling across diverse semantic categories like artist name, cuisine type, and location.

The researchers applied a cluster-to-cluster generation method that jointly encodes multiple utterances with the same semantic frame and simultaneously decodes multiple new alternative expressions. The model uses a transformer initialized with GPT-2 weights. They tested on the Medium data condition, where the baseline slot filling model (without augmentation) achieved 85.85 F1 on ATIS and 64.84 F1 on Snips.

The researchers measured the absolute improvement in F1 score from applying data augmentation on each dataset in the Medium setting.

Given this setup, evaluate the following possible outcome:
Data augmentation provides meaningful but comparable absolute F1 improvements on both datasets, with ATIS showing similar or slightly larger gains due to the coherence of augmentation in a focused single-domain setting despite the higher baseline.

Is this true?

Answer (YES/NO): NO